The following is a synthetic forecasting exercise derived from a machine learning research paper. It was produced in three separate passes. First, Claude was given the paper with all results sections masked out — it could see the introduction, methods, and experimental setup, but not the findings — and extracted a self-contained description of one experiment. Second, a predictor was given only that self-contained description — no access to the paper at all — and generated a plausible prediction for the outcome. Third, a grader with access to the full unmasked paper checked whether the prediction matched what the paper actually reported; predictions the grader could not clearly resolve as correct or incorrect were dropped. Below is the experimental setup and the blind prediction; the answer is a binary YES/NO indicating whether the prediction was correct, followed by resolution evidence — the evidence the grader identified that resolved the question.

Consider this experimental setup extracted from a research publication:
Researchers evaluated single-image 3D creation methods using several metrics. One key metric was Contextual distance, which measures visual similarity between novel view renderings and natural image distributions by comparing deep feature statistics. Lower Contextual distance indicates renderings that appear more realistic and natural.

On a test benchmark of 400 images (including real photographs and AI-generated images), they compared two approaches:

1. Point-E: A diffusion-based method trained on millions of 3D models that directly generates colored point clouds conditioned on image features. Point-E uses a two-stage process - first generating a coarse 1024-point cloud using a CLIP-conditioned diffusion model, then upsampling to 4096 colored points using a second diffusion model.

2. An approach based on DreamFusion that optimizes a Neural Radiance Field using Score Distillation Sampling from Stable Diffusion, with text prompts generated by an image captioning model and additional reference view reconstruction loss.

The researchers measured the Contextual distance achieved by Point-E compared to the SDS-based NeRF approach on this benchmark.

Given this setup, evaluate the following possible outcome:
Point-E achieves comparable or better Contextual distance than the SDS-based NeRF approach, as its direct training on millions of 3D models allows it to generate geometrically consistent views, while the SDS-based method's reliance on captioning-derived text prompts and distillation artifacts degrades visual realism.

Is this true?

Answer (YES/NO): NO